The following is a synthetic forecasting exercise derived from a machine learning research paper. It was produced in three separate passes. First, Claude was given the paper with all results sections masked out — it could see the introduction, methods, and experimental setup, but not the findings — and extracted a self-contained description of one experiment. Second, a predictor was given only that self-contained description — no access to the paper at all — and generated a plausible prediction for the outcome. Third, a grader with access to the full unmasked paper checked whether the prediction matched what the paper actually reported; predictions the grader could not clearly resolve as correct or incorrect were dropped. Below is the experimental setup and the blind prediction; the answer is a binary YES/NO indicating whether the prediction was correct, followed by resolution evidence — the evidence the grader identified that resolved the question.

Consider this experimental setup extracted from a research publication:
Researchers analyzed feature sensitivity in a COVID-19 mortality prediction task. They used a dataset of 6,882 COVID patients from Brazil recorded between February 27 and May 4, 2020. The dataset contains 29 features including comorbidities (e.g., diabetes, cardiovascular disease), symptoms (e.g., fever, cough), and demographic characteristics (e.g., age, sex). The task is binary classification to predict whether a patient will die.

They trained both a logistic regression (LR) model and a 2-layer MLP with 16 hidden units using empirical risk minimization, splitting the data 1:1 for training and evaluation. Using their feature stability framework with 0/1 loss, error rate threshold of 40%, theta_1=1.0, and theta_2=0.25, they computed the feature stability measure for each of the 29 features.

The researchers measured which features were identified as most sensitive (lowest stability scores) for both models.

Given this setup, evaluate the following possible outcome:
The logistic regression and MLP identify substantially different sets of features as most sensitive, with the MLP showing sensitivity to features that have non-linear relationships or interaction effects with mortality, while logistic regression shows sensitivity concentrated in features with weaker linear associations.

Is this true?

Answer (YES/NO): NO